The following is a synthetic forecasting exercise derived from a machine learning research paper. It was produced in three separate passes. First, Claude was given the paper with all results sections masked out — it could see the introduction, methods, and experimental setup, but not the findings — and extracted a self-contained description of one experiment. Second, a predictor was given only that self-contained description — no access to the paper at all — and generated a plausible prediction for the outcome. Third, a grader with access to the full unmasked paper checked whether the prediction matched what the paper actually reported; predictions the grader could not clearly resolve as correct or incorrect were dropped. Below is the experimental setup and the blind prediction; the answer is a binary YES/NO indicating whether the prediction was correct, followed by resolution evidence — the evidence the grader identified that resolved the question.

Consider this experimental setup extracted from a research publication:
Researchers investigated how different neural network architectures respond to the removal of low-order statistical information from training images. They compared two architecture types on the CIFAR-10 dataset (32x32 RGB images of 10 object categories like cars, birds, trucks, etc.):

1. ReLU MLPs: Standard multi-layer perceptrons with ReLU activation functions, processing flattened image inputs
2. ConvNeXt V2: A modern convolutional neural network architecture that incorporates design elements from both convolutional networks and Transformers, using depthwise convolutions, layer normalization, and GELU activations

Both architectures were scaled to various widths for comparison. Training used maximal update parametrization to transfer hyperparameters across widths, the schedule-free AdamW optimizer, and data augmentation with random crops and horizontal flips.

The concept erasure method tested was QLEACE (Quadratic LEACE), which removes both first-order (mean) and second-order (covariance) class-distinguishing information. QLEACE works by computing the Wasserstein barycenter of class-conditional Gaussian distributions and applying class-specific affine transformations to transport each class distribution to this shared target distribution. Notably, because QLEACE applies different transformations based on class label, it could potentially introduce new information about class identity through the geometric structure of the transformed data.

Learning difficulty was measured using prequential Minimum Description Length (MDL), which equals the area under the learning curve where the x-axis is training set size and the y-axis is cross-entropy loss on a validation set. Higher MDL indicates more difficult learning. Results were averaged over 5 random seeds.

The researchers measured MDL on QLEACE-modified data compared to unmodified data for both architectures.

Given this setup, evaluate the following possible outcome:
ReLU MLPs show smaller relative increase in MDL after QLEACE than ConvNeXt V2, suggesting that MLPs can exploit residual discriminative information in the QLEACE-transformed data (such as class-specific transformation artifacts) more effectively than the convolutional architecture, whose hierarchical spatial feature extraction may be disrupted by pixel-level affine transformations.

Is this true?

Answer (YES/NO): NO